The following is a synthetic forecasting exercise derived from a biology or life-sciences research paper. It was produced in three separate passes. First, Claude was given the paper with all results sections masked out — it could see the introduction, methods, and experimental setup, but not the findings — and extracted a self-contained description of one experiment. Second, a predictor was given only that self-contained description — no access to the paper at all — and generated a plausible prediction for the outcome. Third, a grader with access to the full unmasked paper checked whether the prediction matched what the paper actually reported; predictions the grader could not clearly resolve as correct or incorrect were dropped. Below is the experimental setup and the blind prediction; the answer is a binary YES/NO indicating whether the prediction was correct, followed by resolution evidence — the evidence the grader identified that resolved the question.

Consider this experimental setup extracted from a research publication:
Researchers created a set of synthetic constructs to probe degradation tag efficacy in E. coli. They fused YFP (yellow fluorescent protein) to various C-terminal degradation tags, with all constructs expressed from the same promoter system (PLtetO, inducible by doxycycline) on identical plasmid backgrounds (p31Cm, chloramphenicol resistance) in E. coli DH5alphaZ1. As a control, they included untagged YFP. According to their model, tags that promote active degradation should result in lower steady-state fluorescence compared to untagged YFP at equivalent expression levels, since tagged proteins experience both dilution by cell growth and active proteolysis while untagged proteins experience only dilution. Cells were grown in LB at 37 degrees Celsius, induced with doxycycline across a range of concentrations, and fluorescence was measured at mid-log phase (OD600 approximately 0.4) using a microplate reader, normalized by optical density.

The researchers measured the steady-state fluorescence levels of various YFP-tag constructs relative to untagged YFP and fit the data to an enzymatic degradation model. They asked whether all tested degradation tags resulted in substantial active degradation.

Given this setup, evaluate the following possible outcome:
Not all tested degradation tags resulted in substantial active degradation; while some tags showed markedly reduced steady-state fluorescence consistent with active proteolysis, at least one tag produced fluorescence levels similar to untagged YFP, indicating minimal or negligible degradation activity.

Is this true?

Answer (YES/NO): YES